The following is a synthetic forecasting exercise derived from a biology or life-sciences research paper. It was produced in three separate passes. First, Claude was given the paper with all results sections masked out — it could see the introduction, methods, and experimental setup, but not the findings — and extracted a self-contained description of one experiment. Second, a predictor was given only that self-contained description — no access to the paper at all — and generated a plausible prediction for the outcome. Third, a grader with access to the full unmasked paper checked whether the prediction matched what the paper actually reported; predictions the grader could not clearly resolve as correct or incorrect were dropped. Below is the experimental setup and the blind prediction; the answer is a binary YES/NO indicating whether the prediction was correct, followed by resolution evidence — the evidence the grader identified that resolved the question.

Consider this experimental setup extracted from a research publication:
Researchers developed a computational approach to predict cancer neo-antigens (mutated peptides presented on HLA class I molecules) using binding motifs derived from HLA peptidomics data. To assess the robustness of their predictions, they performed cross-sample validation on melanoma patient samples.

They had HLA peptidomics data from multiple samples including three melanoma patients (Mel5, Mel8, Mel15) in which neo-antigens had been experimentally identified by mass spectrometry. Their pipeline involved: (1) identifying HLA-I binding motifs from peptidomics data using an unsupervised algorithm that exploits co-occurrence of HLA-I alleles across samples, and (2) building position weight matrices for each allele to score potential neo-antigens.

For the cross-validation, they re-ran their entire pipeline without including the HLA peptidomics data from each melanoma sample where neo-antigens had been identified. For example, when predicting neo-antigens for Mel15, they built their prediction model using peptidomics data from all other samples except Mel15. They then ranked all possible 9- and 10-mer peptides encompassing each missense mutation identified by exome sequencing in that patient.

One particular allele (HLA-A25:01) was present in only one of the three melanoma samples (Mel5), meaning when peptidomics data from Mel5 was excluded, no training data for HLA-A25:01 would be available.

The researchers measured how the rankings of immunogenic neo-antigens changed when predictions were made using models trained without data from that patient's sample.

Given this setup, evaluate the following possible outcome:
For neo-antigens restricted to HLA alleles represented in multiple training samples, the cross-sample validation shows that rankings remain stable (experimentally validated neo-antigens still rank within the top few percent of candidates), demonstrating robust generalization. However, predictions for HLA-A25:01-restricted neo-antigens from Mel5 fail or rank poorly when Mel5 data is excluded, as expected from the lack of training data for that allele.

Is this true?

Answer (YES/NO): YES